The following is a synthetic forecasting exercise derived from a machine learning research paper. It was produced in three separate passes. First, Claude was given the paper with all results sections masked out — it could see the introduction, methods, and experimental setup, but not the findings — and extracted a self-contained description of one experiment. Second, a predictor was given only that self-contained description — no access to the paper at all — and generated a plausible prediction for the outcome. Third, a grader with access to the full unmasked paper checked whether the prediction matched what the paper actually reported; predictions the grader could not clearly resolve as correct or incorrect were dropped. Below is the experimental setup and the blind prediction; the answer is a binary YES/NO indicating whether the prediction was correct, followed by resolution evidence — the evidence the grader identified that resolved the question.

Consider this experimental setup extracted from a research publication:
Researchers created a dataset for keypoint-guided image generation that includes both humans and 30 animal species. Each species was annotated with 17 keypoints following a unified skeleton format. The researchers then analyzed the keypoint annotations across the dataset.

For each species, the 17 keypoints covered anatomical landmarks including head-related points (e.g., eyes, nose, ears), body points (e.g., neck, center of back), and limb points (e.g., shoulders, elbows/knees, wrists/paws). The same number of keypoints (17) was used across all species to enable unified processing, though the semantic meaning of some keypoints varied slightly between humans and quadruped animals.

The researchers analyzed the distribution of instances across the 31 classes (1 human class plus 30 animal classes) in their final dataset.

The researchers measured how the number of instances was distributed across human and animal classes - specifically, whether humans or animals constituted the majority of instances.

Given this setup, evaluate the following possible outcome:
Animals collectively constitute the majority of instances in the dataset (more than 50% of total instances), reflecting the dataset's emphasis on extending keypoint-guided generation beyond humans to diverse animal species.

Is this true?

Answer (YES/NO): NO